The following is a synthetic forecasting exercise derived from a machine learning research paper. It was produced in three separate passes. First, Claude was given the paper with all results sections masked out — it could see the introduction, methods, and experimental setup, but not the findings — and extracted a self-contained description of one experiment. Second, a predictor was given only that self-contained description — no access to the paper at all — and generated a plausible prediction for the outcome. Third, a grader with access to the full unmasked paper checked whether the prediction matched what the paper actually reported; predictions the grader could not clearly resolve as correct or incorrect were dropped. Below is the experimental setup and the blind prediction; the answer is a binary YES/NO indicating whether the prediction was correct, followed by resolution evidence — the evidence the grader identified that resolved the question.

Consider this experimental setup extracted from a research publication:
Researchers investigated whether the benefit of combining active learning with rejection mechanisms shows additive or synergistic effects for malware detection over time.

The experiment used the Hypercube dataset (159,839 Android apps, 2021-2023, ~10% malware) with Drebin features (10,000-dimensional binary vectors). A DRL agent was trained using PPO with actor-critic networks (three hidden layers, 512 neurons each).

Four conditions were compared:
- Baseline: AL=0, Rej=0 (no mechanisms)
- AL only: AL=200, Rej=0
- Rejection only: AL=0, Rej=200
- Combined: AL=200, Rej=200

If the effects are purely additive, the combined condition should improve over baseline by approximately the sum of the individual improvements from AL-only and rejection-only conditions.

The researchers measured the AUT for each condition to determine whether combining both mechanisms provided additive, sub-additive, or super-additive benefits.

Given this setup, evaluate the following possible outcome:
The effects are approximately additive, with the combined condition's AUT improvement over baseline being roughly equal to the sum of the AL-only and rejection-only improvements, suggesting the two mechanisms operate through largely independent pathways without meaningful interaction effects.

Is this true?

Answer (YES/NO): NO